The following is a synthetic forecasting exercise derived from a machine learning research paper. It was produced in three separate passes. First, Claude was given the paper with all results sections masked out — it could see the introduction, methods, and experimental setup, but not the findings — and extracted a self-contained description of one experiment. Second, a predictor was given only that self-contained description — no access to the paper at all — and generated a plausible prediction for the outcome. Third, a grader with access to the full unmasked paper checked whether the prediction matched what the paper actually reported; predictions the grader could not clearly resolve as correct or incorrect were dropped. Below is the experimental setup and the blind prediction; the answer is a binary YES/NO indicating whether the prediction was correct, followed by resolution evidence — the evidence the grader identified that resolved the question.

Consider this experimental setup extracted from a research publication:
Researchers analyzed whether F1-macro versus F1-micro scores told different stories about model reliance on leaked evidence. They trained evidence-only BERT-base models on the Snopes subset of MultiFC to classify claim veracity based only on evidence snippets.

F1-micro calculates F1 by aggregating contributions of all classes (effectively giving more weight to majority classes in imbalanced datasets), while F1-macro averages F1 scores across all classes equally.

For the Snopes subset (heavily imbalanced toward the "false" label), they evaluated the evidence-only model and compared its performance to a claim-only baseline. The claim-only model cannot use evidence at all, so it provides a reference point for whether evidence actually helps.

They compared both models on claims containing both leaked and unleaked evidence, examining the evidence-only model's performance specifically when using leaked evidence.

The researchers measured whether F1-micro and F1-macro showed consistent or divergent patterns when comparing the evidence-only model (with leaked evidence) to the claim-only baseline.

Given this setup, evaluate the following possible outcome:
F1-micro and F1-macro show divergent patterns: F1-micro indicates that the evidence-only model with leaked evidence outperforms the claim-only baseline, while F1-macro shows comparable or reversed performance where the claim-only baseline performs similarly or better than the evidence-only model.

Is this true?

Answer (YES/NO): NO